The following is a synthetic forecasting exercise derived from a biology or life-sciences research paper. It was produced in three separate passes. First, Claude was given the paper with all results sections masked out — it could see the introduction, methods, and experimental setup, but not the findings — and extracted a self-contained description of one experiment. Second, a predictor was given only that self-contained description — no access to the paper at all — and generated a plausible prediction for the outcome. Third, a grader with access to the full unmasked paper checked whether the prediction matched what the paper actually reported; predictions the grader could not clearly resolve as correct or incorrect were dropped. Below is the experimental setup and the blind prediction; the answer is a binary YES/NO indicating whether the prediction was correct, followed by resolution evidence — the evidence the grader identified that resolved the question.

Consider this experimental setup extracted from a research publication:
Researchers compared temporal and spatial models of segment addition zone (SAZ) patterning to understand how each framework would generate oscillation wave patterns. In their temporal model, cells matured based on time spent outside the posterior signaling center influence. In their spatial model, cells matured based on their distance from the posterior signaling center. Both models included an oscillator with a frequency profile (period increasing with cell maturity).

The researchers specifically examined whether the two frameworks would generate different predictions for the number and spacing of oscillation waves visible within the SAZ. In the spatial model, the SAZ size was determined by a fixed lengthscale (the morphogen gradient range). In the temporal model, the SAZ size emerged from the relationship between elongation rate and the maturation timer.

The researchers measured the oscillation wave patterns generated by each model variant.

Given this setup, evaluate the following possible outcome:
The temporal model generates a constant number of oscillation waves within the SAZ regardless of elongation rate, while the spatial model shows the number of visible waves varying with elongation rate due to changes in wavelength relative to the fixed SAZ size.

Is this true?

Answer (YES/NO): YES